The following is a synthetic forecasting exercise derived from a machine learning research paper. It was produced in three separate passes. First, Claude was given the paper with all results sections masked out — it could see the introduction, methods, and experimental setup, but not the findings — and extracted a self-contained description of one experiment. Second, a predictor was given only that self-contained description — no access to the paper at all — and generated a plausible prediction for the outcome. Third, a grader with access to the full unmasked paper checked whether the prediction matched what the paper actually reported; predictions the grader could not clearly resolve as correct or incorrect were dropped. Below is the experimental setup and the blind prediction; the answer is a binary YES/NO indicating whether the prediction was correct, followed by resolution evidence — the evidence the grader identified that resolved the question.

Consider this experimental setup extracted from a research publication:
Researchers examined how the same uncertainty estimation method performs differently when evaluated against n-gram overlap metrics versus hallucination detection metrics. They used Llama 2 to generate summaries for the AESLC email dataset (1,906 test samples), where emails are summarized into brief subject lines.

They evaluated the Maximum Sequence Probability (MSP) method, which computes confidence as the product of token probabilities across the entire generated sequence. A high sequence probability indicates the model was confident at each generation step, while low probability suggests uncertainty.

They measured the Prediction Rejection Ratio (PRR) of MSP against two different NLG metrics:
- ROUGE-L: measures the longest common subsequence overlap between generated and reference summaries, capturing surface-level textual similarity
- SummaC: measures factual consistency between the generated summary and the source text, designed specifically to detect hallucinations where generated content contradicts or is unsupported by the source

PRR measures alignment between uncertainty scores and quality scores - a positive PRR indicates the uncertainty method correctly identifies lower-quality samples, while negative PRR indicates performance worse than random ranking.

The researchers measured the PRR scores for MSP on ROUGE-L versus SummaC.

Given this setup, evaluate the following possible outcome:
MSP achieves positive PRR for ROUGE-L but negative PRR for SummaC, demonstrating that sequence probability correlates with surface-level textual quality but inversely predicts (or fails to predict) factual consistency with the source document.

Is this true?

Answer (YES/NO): YES